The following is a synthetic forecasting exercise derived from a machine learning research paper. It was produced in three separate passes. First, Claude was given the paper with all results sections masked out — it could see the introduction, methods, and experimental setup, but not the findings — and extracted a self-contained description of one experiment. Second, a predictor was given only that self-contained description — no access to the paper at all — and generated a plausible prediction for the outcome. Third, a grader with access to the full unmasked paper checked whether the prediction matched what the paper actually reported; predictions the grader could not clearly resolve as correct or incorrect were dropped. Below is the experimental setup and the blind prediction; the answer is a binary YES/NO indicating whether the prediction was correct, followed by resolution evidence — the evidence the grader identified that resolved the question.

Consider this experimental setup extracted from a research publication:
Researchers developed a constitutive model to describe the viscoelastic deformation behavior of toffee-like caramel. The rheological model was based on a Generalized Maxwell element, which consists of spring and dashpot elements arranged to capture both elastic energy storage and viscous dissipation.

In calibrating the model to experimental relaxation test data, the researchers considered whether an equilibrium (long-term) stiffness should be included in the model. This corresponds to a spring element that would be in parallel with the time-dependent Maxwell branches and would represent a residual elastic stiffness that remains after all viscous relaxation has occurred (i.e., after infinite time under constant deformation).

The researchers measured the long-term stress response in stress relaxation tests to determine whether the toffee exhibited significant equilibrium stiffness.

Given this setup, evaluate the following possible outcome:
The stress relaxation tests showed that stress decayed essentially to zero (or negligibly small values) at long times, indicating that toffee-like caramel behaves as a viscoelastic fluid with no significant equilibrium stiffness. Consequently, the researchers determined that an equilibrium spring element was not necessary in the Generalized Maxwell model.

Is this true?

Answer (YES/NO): YES